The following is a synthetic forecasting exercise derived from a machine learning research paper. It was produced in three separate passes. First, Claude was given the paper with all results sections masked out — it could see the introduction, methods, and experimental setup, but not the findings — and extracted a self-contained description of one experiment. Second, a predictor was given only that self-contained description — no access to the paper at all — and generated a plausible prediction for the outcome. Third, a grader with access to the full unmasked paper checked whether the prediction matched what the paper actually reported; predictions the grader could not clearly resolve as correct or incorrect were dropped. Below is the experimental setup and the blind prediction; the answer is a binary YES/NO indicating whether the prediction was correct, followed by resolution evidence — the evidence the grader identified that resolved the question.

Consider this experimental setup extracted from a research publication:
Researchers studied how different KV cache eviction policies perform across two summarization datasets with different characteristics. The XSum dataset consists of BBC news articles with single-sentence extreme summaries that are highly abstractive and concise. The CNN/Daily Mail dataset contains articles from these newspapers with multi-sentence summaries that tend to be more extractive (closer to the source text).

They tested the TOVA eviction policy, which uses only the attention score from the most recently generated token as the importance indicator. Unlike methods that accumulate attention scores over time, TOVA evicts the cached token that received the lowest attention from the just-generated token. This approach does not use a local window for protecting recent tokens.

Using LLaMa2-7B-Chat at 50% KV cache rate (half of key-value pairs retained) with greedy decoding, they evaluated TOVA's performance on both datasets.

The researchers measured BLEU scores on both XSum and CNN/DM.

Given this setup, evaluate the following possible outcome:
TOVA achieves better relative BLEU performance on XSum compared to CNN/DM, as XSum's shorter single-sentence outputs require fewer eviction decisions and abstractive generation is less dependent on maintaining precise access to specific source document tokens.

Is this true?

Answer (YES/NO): NO